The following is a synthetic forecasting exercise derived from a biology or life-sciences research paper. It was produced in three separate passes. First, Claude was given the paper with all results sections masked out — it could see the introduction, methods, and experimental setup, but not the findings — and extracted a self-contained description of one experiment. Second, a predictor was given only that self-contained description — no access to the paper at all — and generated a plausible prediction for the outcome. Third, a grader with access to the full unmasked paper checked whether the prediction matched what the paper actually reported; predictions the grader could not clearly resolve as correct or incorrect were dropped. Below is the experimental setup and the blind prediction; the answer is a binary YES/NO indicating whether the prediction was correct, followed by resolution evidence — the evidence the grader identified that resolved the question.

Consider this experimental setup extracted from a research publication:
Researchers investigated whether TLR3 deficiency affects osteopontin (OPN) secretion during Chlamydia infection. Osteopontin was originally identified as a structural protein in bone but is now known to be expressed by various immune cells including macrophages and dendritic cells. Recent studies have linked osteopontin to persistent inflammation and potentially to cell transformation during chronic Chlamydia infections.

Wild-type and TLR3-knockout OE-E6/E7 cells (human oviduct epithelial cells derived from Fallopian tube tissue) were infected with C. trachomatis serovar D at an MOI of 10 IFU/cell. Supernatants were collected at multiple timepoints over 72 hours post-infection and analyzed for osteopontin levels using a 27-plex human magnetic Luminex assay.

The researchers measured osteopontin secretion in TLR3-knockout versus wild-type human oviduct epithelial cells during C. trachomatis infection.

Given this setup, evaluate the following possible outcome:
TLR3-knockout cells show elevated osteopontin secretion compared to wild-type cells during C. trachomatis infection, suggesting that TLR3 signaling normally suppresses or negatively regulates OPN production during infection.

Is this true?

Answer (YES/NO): YES